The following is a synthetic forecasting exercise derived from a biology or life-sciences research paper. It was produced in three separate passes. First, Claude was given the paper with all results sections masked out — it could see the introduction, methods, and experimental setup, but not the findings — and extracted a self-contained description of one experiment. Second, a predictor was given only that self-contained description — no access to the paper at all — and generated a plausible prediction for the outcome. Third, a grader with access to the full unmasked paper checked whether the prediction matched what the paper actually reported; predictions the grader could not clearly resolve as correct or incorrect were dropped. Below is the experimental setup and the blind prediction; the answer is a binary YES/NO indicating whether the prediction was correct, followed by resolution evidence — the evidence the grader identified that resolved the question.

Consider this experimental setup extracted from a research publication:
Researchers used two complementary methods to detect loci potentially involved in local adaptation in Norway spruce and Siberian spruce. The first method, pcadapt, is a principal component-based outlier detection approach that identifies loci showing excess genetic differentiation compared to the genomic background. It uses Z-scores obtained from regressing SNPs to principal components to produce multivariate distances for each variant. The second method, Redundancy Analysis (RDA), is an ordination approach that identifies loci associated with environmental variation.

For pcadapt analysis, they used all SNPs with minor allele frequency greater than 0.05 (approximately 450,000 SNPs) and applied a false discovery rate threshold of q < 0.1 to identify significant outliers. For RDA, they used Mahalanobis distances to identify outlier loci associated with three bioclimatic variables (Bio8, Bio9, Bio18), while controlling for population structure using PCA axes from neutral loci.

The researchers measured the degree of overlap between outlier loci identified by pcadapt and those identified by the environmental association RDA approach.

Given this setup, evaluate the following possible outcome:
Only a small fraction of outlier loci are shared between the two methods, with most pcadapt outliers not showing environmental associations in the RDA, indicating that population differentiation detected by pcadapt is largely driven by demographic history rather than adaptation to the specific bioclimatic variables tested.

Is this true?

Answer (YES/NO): NO